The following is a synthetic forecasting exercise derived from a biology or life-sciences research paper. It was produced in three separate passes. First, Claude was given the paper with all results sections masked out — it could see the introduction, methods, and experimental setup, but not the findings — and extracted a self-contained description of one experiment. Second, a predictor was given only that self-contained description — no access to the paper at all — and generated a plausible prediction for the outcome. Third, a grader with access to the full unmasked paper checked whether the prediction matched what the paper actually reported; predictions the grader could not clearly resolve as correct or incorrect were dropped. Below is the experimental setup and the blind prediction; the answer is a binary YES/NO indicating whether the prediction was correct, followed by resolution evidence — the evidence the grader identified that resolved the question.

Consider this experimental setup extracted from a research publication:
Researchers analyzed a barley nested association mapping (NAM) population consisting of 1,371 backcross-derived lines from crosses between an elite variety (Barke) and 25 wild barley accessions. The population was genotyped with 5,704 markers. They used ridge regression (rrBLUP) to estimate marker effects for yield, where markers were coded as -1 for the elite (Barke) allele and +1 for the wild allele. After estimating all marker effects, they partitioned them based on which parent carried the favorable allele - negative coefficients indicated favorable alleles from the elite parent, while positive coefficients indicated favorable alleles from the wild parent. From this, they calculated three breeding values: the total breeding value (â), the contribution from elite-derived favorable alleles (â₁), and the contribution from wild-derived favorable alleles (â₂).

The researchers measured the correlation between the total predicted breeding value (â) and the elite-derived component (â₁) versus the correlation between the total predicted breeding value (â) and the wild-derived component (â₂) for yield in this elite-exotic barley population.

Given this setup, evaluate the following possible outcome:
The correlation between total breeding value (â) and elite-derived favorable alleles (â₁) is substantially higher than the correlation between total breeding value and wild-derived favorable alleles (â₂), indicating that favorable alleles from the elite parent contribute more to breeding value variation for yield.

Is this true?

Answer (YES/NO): YES